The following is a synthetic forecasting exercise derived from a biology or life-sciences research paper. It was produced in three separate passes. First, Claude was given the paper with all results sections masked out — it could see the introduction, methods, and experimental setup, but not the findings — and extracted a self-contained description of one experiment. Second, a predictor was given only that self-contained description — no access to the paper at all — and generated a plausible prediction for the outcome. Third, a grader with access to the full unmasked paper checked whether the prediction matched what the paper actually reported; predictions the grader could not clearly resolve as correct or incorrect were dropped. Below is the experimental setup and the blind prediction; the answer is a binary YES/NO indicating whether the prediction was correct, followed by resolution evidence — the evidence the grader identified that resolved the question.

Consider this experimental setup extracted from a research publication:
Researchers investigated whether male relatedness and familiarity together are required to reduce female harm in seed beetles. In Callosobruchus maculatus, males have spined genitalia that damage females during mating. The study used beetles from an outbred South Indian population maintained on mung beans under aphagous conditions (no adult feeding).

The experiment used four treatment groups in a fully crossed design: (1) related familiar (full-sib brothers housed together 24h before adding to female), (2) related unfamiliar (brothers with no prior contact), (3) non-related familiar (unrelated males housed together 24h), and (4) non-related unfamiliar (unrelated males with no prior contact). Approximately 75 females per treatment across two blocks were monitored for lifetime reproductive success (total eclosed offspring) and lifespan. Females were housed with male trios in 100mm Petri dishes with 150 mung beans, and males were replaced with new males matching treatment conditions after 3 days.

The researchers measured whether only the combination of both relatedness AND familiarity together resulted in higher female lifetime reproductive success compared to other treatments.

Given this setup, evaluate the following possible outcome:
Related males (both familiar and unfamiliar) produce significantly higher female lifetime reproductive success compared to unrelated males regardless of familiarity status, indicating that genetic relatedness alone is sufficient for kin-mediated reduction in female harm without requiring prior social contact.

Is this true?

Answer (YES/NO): NO